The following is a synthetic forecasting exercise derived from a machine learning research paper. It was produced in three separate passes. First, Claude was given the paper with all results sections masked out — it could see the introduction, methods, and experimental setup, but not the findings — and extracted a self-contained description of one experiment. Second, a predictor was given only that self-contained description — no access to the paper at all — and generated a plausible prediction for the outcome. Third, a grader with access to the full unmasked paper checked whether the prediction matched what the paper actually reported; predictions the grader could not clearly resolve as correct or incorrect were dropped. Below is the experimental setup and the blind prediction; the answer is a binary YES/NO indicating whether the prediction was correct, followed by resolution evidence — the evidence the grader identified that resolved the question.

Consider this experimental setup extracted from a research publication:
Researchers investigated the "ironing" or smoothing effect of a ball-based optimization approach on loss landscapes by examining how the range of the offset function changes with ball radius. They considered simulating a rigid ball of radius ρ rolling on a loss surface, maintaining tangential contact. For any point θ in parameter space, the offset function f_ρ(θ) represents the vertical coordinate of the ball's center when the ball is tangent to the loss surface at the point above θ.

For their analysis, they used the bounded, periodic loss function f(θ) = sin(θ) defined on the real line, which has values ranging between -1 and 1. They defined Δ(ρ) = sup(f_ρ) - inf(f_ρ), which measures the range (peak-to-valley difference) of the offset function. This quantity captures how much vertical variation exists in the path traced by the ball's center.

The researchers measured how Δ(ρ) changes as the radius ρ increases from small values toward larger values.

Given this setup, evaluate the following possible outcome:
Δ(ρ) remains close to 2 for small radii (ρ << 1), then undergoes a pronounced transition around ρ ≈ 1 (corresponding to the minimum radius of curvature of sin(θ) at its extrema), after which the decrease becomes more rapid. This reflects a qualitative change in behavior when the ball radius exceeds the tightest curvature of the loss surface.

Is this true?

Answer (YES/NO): YES